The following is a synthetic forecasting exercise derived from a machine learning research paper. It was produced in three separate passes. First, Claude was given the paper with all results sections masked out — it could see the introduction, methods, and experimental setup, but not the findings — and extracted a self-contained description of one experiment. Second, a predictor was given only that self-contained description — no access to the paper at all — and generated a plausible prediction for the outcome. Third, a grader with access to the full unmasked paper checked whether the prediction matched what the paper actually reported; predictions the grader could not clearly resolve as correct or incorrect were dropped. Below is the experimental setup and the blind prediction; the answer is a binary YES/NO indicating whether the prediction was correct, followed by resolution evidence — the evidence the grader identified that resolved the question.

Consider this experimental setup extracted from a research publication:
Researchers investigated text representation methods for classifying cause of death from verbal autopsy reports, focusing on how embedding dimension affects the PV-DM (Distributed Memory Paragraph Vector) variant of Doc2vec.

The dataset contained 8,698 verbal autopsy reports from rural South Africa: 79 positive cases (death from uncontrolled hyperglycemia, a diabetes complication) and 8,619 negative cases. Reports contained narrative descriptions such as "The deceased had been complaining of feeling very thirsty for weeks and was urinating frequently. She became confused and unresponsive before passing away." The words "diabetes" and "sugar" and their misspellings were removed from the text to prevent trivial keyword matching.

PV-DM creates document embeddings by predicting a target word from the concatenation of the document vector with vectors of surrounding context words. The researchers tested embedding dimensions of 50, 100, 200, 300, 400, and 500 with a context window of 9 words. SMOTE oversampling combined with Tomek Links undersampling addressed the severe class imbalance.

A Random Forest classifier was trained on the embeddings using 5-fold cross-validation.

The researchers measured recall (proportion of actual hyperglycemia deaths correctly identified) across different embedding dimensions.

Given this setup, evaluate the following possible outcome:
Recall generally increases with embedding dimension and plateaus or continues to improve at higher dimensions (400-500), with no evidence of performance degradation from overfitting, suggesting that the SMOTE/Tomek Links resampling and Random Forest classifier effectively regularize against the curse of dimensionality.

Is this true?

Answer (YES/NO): NO